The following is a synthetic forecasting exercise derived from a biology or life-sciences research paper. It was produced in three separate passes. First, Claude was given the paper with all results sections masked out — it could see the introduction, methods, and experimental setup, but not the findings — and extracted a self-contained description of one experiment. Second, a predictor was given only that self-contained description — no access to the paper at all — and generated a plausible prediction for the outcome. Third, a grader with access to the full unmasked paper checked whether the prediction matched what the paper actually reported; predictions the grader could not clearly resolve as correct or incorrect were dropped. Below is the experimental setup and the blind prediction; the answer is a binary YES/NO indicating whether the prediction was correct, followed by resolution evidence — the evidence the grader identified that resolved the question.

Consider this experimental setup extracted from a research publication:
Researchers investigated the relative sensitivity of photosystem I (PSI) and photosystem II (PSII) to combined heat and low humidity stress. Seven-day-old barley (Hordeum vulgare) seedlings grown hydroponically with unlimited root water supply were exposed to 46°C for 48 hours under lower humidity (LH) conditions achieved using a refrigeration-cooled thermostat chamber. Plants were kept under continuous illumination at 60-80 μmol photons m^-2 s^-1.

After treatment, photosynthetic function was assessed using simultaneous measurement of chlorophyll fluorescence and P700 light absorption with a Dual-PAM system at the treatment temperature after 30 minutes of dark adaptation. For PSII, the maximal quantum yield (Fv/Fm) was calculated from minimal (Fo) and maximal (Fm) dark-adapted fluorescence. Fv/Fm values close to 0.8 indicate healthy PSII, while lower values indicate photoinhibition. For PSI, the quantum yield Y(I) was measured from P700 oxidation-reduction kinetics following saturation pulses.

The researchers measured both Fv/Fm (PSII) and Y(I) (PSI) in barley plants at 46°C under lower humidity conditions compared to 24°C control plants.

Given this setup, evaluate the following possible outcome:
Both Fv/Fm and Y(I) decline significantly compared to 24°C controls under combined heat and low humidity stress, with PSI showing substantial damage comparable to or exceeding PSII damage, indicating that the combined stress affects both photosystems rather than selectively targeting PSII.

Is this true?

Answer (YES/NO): NO